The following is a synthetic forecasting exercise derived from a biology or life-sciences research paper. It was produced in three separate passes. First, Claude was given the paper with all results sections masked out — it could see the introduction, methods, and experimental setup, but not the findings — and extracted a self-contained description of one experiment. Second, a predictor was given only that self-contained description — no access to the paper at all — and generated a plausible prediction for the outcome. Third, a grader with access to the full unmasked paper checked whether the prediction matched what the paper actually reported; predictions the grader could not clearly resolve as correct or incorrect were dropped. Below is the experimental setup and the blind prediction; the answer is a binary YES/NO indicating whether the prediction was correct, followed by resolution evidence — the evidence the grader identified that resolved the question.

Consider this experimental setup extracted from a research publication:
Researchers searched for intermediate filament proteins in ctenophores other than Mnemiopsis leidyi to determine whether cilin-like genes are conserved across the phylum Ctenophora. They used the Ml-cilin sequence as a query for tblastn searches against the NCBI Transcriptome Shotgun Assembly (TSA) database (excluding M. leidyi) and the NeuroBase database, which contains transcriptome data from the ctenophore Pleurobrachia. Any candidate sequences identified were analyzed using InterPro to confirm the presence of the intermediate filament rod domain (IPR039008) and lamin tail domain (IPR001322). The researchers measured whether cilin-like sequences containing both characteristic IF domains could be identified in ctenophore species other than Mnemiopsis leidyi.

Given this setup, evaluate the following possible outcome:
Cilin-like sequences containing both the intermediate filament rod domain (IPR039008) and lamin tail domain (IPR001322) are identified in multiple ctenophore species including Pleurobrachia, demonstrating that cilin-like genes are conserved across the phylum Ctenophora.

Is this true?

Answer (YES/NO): YES